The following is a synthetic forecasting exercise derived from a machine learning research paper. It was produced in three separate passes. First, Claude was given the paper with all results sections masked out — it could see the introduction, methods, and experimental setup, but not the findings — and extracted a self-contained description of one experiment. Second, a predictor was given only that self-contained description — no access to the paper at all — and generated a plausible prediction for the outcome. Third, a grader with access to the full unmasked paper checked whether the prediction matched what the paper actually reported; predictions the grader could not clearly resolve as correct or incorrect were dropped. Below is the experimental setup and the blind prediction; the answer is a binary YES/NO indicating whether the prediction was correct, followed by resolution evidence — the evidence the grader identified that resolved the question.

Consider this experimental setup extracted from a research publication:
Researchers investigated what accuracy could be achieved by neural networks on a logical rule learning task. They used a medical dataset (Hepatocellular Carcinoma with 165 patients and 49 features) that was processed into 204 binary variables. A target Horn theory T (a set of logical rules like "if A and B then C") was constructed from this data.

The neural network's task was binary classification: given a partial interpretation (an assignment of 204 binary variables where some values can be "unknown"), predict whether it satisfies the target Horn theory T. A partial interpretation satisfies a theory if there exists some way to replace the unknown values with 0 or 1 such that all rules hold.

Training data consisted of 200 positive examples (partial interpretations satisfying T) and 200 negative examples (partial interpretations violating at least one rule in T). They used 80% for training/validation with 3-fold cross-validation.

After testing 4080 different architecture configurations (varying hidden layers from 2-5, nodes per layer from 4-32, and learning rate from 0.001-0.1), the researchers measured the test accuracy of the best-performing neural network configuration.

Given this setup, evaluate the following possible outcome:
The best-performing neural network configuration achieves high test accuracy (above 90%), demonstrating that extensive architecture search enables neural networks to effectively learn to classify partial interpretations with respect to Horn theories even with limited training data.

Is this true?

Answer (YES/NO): YES